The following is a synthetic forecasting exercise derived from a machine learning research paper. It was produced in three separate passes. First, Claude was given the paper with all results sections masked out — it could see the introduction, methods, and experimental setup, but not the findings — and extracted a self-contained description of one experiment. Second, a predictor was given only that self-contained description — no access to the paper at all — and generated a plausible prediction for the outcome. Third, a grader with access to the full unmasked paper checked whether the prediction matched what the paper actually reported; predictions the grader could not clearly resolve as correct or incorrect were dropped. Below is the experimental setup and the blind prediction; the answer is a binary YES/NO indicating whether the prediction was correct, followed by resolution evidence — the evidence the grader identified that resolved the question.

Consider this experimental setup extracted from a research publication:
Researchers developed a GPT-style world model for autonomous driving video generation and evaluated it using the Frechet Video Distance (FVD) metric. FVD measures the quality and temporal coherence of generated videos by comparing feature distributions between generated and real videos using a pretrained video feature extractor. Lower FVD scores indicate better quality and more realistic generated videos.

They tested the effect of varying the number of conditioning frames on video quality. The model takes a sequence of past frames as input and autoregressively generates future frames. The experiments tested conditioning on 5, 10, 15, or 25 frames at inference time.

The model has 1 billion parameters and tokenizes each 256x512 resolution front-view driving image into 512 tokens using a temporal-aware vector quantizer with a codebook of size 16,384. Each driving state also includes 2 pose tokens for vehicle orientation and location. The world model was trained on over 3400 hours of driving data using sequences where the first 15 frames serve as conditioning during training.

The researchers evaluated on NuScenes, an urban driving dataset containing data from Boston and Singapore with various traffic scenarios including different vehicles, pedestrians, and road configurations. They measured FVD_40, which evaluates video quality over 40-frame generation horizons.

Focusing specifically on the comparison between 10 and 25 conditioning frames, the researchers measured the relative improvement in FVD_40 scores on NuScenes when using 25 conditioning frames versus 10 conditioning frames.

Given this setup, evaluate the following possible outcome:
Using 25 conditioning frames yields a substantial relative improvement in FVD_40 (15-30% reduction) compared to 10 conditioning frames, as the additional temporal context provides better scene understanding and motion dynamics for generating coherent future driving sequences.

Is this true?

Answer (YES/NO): YES